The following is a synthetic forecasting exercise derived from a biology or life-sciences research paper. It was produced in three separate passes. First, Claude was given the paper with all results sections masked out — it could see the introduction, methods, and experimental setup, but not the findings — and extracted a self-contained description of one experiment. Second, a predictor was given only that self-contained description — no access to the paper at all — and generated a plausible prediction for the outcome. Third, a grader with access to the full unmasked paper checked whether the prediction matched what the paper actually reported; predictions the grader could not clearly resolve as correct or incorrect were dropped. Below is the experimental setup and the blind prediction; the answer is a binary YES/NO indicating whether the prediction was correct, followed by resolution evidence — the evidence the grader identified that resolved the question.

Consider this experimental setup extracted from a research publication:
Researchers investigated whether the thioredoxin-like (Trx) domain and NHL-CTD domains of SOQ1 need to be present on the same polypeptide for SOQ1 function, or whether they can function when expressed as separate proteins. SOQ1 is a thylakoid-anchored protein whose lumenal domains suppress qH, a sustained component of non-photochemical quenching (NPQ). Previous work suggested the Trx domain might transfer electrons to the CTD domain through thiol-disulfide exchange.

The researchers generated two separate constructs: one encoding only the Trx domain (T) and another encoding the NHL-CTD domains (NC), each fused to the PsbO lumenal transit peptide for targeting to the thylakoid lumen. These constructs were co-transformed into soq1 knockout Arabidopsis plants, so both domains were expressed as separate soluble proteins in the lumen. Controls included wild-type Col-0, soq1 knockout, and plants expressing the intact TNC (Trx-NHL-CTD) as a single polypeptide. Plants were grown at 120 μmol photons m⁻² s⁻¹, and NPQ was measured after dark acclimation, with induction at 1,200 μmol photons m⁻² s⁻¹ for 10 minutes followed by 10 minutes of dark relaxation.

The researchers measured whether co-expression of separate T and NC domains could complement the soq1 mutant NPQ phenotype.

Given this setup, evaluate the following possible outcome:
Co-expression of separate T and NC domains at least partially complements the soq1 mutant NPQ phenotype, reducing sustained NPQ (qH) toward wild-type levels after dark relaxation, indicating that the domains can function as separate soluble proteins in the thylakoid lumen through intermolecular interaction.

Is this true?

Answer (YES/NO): YES